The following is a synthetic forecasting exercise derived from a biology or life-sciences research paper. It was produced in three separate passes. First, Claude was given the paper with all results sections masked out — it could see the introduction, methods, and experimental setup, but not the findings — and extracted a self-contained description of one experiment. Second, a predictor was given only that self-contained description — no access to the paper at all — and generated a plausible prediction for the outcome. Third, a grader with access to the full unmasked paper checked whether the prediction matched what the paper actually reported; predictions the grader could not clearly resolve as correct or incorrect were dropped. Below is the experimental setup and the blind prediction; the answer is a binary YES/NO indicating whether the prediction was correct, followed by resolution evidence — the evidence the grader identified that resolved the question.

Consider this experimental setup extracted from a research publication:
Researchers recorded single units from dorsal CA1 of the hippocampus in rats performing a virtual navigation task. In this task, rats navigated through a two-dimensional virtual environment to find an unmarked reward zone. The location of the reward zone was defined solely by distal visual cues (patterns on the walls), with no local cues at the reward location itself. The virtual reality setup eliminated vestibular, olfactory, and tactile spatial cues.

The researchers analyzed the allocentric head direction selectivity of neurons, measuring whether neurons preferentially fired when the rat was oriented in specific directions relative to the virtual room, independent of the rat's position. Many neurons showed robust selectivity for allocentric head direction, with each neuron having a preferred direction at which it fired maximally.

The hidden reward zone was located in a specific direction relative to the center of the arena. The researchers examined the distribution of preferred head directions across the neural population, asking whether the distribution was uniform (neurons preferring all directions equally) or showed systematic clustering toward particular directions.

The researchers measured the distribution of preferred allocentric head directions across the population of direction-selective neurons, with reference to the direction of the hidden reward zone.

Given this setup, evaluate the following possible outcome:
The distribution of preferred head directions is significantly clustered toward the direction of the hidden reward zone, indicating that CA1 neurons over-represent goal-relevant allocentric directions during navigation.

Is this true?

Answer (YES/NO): YES